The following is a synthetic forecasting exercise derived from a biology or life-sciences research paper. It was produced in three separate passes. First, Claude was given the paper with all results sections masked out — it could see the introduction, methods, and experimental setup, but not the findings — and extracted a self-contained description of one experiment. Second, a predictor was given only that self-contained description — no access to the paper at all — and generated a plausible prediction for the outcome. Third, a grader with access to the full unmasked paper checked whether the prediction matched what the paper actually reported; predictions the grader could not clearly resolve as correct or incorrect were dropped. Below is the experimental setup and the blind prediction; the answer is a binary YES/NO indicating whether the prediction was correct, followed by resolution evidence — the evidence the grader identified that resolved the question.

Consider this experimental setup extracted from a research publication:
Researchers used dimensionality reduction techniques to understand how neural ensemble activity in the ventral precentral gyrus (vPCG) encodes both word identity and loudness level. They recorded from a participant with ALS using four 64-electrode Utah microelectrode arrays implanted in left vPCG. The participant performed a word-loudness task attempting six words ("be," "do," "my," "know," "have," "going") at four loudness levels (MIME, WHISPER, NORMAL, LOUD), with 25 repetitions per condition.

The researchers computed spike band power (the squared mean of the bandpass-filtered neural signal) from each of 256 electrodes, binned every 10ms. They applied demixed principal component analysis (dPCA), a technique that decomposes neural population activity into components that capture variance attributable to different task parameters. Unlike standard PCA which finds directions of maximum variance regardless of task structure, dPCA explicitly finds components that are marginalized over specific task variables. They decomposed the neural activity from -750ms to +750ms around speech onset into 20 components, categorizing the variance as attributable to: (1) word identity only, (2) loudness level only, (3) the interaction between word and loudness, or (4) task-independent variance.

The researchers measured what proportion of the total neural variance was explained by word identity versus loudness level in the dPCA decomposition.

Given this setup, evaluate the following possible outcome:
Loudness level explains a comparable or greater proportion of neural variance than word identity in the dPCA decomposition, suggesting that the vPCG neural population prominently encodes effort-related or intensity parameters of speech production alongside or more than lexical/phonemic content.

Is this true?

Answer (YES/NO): NO